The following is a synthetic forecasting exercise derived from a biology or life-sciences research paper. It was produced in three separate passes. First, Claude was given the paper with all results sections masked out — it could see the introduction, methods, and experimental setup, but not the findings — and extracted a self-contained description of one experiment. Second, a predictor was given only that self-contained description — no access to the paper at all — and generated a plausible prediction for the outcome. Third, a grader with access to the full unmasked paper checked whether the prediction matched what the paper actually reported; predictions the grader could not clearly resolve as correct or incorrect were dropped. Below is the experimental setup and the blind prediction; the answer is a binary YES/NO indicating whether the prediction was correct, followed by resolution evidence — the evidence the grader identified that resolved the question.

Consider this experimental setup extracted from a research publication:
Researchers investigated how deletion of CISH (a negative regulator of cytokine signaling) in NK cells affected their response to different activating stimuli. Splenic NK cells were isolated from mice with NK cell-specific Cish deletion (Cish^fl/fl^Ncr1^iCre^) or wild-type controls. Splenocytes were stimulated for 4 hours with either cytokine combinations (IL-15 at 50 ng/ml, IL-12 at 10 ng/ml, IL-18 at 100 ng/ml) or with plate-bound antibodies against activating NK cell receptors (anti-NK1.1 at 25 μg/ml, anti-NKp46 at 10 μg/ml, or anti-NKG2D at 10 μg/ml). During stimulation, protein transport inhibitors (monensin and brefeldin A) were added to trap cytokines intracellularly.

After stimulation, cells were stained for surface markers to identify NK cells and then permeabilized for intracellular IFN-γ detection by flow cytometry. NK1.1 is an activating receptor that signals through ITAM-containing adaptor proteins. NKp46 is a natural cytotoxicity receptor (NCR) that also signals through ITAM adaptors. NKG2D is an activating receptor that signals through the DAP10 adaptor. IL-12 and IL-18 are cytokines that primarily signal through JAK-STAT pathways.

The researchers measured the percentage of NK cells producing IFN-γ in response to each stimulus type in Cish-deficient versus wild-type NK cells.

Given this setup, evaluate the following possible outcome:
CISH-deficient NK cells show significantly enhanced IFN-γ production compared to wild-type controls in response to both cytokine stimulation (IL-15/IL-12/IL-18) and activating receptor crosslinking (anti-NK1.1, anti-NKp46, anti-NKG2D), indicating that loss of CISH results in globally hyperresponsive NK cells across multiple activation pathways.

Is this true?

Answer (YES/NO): NO